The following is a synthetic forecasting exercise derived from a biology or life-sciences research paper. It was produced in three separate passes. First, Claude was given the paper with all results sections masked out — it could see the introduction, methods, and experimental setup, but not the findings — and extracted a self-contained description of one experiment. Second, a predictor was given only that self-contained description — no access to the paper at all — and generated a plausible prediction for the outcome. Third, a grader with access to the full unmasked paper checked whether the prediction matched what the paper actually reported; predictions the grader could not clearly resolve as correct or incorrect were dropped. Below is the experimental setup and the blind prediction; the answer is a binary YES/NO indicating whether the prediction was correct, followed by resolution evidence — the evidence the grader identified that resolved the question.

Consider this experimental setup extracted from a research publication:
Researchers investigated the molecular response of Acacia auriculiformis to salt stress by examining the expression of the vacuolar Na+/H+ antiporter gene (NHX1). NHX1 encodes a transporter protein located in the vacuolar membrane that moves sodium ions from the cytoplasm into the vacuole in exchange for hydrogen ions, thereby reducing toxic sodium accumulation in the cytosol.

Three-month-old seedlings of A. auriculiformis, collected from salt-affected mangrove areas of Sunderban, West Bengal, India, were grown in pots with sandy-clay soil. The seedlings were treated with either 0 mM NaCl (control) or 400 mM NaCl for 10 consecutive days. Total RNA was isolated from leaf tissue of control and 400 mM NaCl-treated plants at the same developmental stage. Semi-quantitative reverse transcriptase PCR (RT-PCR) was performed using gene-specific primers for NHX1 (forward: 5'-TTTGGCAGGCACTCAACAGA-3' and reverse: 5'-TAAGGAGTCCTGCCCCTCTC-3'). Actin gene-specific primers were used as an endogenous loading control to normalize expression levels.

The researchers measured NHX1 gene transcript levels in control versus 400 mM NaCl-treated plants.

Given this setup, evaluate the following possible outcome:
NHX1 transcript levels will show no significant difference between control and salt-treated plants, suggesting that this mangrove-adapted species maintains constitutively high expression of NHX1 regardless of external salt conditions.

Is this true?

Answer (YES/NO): NO